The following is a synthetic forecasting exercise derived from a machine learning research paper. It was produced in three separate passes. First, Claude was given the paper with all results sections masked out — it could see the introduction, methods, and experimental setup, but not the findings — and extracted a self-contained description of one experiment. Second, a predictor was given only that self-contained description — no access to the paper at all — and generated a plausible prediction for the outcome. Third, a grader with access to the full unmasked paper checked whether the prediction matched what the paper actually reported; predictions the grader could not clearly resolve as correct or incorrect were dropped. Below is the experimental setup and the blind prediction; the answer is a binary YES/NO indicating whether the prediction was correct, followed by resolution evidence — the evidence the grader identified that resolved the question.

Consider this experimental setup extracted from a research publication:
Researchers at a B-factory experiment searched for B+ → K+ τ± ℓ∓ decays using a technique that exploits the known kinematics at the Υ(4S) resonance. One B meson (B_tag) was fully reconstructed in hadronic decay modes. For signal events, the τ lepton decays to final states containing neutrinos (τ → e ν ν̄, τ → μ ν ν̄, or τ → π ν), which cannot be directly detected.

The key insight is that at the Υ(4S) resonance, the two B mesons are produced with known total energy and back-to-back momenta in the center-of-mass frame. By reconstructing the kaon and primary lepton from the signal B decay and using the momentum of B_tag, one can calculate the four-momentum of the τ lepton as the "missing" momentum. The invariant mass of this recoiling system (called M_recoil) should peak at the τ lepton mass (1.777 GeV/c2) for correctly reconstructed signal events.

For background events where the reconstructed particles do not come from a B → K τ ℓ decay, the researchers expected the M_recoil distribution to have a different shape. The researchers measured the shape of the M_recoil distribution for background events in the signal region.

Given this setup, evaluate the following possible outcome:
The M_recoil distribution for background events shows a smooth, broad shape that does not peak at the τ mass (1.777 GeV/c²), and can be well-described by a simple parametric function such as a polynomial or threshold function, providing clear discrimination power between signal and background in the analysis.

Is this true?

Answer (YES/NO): YES